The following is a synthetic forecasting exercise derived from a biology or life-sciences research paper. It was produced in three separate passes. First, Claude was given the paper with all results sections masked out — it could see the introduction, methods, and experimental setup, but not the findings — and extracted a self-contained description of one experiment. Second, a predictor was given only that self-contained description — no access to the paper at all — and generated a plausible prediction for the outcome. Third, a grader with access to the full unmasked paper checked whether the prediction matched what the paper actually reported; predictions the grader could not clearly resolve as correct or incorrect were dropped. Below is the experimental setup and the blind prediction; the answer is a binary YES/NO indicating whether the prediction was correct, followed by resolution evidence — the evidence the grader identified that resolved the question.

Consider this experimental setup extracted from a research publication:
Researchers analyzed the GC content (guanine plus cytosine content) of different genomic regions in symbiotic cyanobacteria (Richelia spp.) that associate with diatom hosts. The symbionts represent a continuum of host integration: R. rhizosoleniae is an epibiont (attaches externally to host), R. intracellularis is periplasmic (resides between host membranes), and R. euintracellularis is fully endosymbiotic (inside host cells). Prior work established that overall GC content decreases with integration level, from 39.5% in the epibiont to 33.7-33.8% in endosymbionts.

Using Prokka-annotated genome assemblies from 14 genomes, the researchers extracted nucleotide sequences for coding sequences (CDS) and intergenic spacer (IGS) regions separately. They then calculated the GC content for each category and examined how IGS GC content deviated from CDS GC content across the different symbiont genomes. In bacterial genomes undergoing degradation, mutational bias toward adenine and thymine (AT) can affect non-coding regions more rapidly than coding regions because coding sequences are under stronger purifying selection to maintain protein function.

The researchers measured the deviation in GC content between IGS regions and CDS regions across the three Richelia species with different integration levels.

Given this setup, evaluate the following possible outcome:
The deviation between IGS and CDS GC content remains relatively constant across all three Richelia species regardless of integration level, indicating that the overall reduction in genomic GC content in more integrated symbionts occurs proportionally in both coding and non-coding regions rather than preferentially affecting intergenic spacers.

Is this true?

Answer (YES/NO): NO